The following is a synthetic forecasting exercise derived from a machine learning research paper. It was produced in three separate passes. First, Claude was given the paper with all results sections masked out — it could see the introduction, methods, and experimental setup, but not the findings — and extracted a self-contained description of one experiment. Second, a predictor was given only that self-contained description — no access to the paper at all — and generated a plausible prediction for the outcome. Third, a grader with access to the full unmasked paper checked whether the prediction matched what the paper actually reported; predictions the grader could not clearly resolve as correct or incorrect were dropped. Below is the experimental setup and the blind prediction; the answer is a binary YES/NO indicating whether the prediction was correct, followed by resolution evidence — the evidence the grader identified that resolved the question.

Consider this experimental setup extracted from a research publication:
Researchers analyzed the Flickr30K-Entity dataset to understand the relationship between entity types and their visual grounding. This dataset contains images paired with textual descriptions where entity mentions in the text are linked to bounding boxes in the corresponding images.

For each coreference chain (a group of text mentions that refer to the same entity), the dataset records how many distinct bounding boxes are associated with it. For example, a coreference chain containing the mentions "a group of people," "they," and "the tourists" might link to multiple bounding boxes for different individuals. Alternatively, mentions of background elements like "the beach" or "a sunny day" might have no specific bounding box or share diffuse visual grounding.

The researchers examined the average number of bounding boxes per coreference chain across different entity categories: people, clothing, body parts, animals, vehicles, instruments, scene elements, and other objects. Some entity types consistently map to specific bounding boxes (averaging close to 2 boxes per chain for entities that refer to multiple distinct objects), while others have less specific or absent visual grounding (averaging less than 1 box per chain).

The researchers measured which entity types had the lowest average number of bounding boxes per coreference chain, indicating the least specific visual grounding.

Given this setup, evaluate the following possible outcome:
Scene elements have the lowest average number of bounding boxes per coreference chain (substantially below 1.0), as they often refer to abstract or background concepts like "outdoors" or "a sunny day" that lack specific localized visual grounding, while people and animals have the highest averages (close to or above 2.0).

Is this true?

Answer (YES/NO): NO